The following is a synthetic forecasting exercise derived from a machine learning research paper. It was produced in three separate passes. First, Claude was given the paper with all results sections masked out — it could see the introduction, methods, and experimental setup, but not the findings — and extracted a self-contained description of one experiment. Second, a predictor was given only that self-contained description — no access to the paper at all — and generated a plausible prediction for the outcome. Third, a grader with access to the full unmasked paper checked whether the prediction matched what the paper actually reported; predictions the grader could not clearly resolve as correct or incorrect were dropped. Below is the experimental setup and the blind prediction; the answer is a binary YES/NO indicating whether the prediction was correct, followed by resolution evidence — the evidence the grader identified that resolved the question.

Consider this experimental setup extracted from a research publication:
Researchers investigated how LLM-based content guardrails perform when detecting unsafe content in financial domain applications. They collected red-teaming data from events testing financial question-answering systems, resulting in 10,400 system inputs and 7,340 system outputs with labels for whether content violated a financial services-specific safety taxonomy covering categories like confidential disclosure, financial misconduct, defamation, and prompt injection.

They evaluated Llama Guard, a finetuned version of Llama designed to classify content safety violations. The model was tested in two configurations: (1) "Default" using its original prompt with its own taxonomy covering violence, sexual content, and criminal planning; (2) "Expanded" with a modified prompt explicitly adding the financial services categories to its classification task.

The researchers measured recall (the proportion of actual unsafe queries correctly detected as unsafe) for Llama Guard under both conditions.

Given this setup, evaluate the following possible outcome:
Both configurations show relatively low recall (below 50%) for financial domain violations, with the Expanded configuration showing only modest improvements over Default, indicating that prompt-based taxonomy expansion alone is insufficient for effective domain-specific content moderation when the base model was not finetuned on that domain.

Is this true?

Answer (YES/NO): NO